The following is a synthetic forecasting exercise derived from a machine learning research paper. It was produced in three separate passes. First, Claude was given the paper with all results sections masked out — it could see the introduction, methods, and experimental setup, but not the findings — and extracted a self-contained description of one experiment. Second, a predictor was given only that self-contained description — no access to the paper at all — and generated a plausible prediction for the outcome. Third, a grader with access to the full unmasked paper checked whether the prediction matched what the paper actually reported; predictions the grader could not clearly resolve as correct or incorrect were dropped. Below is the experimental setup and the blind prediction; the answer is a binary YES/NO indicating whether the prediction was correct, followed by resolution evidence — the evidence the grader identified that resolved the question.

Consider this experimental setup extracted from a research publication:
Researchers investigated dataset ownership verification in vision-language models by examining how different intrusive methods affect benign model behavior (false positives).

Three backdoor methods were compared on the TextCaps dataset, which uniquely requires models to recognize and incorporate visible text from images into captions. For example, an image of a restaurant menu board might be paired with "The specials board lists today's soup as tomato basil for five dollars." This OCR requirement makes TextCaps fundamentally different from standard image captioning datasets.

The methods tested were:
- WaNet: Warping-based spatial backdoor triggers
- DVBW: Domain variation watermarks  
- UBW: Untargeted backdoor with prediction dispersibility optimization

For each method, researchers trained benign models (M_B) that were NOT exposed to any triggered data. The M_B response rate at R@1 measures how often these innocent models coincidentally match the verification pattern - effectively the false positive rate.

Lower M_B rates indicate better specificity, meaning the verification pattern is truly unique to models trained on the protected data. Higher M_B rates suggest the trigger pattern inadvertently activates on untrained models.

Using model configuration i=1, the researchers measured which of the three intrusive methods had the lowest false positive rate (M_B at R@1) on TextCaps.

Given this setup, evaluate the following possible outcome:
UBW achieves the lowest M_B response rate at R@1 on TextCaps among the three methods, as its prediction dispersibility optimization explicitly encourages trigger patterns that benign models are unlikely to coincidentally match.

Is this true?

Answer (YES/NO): NO